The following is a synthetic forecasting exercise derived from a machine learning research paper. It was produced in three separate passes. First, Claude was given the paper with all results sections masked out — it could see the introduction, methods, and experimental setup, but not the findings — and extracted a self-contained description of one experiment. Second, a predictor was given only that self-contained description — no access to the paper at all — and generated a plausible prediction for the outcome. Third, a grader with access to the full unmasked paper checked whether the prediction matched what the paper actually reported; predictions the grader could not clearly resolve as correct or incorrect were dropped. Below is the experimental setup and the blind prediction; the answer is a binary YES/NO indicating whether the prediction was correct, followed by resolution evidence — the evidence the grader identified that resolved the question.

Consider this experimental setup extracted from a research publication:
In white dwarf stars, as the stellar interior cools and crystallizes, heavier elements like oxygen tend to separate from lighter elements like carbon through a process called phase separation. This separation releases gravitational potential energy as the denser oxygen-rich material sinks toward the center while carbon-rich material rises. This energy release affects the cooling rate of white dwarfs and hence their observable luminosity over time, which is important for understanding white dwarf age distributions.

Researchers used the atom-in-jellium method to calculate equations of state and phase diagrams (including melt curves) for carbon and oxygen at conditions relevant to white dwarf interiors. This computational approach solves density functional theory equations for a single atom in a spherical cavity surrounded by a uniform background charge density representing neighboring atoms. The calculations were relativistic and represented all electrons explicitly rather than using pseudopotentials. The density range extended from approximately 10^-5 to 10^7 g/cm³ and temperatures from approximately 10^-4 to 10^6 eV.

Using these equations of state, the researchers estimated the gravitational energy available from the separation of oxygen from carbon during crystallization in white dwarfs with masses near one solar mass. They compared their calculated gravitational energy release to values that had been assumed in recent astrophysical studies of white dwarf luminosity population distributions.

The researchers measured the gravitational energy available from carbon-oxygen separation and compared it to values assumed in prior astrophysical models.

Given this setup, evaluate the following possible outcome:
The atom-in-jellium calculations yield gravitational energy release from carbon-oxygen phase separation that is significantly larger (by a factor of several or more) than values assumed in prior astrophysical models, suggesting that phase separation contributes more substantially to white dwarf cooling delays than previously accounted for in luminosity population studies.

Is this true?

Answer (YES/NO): NO